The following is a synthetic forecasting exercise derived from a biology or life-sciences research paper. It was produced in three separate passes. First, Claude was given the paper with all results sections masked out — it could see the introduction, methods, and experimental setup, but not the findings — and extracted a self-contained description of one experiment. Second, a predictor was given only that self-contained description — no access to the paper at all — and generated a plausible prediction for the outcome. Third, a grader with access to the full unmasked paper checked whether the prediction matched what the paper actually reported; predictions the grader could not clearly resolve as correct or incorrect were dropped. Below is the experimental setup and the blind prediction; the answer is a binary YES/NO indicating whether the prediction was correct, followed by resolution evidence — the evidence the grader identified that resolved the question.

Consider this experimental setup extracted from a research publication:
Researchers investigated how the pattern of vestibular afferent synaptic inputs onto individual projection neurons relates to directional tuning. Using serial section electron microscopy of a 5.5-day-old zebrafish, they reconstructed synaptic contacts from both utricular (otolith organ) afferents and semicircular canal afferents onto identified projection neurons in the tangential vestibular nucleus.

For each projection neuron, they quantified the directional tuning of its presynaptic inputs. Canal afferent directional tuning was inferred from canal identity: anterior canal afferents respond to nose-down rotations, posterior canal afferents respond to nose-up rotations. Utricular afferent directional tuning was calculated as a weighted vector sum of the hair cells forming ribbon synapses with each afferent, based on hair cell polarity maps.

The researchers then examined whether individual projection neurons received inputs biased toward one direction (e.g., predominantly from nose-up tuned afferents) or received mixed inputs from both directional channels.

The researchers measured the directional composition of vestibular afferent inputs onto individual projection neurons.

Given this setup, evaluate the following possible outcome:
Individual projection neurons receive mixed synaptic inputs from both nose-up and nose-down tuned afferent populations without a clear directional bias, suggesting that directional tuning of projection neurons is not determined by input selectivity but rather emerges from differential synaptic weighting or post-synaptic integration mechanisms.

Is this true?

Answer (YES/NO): NO